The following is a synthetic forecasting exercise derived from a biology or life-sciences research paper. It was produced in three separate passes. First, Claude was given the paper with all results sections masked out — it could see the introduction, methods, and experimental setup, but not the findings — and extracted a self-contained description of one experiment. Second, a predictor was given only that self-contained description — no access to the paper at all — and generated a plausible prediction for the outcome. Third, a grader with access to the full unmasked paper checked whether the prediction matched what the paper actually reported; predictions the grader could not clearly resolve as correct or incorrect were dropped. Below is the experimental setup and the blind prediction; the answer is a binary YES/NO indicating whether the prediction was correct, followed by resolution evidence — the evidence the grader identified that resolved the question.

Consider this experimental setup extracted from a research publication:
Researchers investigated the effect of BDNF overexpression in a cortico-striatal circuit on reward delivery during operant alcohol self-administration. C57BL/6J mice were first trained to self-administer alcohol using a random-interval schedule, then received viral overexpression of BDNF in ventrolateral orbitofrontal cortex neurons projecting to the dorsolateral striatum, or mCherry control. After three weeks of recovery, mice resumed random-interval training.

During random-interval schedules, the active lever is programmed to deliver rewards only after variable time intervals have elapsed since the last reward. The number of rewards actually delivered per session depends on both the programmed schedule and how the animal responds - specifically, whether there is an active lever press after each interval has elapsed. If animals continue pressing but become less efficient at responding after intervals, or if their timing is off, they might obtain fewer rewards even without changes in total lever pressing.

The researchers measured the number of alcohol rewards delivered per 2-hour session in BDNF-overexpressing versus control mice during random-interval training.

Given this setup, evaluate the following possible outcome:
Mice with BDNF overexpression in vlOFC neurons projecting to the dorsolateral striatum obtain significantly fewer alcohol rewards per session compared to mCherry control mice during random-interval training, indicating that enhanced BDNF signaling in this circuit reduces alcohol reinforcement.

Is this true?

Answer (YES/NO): YES